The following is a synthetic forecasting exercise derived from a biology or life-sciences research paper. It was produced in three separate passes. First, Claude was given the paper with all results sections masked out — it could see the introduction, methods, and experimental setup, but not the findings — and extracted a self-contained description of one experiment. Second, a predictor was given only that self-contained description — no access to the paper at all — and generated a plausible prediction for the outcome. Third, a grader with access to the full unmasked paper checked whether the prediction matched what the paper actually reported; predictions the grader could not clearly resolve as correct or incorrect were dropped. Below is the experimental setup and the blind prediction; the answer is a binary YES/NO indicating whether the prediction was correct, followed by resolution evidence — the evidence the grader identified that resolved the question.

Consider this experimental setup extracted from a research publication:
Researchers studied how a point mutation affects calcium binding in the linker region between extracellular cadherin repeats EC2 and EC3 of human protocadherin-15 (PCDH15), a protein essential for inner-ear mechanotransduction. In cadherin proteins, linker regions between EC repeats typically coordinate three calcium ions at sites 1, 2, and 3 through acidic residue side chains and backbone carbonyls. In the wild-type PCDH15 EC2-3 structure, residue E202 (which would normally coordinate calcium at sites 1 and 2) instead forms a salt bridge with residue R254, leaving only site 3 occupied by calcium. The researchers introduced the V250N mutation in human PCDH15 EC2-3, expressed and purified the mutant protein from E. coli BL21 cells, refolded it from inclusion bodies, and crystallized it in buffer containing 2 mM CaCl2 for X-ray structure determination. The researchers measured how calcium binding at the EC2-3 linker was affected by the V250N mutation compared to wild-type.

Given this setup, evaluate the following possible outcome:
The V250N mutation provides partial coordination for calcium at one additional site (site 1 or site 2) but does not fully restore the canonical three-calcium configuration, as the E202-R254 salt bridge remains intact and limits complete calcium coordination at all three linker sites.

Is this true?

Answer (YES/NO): NO